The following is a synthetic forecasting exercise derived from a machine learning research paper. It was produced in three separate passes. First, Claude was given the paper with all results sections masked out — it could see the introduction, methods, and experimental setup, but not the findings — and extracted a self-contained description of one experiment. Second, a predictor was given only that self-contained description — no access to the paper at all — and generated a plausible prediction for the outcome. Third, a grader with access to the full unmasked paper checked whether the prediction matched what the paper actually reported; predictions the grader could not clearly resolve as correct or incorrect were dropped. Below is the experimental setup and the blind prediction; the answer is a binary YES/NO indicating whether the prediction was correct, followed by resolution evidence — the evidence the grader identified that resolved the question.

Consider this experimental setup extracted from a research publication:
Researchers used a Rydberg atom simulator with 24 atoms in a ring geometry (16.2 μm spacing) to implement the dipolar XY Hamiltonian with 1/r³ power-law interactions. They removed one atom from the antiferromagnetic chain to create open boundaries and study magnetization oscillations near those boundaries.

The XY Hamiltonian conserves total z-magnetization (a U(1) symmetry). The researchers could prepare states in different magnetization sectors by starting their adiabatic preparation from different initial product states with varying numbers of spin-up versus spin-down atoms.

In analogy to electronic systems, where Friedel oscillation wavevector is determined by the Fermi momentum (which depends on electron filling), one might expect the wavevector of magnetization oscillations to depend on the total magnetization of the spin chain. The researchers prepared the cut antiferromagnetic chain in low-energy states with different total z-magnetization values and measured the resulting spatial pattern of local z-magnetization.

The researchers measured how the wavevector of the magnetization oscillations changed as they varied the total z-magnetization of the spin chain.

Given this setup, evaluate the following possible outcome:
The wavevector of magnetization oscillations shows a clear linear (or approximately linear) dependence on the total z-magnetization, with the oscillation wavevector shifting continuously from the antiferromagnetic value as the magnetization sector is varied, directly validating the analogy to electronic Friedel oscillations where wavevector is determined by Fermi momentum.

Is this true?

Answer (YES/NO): YES